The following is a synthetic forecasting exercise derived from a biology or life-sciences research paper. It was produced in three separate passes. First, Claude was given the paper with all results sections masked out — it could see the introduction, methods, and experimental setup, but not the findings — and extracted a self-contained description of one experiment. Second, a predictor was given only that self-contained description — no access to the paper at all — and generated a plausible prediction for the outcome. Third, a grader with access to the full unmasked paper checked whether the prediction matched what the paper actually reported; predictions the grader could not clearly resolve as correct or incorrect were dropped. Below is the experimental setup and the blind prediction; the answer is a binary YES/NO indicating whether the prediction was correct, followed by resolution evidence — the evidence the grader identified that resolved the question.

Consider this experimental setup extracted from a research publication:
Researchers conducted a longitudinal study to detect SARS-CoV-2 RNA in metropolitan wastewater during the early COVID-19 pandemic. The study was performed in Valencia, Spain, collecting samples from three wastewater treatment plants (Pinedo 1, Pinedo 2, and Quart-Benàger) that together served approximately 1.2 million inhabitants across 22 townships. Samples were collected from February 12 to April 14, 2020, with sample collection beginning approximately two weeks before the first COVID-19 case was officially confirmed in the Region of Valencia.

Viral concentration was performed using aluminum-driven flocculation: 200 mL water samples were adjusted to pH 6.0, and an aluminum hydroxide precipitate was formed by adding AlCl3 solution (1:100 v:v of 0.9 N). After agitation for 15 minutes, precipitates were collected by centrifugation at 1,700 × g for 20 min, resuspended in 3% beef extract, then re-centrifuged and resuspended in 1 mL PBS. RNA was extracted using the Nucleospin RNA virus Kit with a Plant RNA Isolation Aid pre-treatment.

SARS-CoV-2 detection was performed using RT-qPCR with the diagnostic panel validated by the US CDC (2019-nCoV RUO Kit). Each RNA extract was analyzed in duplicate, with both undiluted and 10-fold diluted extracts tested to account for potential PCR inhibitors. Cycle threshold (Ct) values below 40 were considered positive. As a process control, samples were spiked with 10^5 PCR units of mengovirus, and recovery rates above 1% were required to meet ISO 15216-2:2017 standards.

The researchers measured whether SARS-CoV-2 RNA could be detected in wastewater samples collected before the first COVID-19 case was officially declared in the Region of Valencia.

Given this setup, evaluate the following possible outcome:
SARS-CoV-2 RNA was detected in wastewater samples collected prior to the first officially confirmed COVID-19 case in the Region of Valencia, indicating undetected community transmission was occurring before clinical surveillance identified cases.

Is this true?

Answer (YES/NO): YES